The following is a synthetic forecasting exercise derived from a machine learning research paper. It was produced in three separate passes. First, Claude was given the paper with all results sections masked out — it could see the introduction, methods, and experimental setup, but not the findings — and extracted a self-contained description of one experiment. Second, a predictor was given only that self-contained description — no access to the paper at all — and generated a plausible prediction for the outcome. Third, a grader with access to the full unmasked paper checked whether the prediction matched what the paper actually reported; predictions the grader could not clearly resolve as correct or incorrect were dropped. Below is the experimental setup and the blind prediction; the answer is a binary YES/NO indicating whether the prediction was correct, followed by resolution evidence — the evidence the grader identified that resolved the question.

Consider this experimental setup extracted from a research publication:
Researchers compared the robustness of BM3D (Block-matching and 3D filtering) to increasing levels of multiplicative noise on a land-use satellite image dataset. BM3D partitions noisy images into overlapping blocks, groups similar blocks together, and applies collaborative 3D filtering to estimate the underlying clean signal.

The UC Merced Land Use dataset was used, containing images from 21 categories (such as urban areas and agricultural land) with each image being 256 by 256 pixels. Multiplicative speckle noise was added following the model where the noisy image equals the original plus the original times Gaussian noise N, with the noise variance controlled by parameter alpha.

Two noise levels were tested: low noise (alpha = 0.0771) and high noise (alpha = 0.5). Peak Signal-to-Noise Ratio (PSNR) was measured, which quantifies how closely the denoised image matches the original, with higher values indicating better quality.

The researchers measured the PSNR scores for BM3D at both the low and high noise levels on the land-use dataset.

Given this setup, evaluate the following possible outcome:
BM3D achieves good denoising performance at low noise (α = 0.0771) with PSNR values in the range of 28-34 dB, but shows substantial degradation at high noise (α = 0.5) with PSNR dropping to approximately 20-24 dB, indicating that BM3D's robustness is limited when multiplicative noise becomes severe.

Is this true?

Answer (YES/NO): NO